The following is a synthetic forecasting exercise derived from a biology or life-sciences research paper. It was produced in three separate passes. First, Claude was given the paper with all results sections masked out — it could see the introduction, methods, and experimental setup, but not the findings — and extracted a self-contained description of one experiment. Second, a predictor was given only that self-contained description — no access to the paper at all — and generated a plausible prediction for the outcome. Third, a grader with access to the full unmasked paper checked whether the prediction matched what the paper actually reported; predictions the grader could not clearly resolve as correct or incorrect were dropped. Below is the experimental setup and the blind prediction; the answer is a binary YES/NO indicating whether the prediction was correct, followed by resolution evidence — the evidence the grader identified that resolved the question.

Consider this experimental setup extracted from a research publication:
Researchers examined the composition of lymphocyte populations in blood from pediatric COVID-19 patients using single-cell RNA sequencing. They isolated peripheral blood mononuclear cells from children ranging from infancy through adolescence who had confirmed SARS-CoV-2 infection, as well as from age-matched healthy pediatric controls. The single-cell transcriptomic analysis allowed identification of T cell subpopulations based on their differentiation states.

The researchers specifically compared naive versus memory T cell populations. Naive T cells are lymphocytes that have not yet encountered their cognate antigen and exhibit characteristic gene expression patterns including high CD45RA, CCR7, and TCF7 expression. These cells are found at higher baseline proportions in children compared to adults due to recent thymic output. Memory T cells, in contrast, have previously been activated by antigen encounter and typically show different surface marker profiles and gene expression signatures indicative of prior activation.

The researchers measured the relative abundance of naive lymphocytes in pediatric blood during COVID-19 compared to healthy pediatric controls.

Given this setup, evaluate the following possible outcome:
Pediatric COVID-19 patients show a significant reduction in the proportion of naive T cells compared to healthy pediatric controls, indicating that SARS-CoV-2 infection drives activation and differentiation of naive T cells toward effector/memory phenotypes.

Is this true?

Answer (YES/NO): NO